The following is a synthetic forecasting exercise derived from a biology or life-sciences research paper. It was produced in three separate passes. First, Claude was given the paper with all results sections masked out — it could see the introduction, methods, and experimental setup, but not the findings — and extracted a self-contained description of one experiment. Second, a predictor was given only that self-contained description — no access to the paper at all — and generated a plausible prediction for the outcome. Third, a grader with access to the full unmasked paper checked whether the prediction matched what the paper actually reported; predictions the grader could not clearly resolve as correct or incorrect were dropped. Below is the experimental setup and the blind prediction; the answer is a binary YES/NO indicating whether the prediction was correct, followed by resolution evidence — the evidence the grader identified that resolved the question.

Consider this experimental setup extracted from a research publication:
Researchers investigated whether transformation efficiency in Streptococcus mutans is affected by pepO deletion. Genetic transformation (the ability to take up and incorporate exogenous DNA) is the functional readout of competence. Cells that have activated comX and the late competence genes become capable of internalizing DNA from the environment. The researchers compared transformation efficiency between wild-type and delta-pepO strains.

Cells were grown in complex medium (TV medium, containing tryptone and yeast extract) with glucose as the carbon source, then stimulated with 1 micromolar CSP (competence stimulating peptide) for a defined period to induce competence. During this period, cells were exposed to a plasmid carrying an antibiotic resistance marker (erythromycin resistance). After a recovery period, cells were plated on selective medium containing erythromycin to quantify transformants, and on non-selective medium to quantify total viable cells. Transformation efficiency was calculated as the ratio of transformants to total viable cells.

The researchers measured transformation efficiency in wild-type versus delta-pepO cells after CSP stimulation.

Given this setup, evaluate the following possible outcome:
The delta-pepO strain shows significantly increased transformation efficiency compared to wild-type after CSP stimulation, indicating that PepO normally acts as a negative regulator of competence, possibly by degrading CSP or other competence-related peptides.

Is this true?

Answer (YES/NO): YES